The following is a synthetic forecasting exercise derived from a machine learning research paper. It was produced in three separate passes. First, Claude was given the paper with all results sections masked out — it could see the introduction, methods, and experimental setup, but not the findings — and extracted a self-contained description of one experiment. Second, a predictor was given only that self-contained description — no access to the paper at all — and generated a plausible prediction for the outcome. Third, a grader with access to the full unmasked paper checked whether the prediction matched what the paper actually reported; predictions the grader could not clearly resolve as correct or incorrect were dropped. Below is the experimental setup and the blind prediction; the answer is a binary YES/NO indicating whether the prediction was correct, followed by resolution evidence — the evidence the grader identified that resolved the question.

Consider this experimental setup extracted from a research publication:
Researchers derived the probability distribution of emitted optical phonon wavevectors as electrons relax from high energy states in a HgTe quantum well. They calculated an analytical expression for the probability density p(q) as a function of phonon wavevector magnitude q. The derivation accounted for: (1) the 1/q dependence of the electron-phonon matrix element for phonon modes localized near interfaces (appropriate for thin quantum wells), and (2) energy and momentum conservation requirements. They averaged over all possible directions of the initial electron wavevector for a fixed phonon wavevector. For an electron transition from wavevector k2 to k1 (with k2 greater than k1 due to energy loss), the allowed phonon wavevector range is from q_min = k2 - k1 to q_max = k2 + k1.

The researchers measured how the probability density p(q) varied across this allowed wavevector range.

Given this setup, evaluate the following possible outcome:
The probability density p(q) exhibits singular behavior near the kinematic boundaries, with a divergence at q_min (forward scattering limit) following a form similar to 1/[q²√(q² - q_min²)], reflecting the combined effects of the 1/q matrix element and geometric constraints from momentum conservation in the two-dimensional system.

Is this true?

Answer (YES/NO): NO